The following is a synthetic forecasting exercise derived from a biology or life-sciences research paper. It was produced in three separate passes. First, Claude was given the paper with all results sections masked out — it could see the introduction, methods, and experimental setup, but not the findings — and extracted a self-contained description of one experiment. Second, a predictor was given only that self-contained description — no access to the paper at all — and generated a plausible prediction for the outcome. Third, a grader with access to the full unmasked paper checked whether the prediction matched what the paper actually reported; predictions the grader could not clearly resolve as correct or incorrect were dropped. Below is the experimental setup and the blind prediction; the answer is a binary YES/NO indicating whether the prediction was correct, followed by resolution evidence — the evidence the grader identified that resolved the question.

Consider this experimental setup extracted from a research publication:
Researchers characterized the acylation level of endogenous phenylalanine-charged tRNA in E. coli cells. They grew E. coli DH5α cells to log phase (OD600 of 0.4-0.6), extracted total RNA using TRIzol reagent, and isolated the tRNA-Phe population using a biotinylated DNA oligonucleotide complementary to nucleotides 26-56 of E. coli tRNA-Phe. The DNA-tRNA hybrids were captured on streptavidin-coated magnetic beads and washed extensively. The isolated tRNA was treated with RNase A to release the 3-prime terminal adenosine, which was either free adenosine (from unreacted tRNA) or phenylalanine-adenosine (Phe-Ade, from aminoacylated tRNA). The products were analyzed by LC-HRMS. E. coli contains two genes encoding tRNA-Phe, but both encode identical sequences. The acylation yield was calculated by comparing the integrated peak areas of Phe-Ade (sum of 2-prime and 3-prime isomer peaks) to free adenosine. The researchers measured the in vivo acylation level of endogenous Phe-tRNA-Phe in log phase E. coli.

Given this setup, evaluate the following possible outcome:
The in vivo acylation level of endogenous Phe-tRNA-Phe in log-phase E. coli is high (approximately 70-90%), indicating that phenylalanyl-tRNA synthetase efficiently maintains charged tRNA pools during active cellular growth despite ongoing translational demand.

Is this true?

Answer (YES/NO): NO